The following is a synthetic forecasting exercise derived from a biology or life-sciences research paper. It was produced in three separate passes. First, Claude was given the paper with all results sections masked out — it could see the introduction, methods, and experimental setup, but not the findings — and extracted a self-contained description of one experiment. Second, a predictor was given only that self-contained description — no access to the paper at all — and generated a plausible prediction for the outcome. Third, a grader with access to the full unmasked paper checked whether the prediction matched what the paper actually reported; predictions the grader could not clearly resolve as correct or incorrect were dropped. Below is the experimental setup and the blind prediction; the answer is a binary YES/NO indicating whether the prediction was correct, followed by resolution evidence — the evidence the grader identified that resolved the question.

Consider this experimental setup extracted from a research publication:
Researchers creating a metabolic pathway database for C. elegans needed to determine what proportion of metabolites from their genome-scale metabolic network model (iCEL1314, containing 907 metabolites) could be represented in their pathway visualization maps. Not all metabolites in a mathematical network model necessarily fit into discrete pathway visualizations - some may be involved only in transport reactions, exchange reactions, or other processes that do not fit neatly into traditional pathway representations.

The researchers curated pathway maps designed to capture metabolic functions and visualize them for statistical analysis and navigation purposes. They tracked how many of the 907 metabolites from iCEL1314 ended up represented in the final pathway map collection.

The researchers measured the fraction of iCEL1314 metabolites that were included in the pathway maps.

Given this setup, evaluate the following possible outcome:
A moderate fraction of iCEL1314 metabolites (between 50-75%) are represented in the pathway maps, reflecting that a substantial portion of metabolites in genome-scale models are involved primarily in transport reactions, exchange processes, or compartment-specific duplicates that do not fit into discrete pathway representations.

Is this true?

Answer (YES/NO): NO